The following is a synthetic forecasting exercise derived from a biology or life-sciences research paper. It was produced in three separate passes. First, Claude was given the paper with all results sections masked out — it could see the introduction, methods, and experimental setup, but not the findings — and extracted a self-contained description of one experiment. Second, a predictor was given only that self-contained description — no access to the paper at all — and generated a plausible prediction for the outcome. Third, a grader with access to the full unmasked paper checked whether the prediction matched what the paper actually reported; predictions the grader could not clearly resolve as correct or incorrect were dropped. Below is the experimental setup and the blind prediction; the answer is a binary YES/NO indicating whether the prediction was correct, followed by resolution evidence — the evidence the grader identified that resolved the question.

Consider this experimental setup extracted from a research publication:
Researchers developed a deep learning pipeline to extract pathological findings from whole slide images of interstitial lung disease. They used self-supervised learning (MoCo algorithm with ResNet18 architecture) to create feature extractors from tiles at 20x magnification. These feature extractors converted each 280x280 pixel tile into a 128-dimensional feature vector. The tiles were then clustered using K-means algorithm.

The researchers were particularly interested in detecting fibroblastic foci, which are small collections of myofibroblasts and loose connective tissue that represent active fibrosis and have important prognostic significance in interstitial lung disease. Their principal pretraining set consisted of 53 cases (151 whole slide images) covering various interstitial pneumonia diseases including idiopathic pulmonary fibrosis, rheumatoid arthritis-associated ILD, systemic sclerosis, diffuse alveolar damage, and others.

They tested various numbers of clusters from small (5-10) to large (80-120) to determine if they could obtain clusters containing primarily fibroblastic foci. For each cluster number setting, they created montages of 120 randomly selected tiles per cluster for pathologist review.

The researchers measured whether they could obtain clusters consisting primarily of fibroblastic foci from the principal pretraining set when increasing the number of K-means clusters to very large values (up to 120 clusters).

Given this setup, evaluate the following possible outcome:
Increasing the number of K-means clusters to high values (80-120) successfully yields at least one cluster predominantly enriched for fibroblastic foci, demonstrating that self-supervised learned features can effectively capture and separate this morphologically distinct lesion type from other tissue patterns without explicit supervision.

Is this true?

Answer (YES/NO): NO